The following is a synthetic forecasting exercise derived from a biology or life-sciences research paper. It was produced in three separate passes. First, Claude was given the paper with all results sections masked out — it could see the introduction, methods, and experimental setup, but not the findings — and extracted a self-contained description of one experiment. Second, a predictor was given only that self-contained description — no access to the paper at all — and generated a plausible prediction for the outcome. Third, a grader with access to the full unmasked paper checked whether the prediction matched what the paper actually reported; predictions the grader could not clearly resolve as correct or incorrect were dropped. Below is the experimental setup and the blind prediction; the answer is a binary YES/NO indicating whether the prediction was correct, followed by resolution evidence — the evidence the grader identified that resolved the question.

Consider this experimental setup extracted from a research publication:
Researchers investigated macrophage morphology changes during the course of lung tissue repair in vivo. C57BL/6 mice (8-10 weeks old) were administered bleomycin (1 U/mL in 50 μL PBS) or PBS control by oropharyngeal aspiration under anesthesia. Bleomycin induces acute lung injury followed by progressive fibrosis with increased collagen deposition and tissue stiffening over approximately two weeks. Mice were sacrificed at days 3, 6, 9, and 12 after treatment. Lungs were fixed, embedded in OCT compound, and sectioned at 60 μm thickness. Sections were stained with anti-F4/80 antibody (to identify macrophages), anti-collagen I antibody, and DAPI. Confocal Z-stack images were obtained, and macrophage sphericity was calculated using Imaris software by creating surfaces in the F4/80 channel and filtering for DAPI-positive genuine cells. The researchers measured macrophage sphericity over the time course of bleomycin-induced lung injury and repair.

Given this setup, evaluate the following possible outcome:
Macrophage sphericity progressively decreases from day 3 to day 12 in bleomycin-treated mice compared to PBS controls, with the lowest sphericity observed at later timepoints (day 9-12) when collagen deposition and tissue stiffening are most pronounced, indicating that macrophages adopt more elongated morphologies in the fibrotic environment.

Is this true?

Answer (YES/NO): YES